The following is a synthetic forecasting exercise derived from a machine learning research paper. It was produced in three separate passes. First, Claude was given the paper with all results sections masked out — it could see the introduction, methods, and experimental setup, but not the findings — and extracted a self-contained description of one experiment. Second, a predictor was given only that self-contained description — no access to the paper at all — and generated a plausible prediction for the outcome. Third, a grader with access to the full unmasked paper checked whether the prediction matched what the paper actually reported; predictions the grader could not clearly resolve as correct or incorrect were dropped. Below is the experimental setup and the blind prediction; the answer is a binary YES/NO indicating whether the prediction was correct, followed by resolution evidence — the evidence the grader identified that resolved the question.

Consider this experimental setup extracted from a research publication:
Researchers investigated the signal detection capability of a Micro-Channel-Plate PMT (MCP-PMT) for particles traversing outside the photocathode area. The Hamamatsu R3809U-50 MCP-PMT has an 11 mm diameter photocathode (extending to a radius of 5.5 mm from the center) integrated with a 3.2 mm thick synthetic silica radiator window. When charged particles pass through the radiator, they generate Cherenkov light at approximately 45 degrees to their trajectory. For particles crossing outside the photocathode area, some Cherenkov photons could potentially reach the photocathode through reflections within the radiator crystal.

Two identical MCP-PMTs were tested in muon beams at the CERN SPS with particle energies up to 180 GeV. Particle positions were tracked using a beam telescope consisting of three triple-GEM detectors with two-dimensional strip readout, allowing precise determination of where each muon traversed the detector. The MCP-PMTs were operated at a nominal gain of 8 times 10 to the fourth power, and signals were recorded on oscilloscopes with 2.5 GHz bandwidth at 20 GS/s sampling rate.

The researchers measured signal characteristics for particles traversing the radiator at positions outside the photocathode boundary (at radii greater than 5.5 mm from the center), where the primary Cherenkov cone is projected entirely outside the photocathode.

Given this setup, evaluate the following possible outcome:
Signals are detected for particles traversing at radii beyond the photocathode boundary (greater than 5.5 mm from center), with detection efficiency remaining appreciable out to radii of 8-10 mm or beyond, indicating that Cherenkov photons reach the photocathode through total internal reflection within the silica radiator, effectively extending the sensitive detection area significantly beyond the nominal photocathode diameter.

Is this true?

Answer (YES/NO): YES